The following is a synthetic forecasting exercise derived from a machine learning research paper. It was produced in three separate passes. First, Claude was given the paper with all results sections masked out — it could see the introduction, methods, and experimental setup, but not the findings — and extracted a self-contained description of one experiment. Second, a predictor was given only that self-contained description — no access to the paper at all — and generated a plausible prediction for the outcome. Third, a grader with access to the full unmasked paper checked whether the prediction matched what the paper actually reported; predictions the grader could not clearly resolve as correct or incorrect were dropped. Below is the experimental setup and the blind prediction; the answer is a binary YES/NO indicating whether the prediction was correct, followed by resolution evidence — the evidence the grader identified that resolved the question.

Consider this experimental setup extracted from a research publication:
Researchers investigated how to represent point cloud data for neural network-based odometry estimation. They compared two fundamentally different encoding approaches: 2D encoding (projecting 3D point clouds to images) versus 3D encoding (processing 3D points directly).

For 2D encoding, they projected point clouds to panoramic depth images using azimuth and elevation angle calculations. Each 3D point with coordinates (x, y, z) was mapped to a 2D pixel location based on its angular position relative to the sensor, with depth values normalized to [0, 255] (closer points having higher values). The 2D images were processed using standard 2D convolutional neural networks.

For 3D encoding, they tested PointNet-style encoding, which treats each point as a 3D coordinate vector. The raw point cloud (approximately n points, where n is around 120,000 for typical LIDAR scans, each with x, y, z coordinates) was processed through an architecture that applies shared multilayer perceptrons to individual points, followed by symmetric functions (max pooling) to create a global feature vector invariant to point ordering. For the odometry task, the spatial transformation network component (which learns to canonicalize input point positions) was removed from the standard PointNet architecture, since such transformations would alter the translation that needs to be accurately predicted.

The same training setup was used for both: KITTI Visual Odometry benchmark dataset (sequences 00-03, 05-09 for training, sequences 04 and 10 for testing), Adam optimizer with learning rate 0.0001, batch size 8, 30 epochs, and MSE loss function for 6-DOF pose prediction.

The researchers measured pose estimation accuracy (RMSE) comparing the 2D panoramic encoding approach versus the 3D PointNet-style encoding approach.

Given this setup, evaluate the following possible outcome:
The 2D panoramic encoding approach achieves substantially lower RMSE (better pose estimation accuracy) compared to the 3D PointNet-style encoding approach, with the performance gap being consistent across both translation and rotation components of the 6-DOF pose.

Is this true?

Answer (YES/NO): YES